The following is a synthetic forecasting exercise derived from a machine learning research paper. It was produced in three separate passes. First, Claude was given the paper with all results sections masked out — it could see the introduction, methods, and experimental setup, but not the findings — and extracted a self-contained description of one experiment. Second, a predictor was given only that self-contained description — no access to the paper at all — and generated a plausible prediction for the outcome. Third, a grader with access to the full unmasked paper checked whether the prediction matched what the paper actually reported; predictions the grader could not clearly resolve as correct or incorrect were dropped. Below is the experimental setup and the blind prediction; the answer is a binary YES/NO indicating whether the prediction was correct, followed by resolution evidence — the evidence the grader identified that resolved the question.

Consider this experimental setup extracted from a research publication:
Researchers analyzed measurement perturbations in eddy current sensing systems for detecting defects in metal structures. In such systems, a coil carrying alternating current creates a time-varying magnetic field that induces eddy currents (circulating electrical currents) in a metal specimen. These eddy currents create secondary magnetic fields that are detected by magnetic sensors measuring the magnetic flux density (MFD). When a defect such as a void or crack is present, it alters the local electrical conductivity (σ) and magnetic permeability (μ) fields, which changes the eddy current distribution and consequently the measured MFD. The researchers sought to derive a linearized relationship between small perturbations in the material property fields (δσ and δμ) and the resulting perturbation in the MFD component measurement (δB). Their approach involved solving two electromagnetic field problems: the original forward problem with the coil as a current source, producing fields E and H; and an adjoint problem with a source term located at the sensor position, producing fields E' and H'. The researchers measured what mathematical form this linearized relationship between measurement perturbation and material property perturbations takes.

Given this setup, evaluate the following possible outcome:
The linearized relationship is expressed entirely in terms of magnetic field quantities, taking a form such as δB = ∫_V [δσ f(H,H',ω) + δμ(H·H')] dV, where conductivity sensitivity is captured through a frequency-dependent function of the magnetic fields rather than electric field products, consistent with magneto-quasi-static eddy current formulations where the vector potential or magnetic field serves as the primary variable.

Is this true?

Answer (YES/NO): NO